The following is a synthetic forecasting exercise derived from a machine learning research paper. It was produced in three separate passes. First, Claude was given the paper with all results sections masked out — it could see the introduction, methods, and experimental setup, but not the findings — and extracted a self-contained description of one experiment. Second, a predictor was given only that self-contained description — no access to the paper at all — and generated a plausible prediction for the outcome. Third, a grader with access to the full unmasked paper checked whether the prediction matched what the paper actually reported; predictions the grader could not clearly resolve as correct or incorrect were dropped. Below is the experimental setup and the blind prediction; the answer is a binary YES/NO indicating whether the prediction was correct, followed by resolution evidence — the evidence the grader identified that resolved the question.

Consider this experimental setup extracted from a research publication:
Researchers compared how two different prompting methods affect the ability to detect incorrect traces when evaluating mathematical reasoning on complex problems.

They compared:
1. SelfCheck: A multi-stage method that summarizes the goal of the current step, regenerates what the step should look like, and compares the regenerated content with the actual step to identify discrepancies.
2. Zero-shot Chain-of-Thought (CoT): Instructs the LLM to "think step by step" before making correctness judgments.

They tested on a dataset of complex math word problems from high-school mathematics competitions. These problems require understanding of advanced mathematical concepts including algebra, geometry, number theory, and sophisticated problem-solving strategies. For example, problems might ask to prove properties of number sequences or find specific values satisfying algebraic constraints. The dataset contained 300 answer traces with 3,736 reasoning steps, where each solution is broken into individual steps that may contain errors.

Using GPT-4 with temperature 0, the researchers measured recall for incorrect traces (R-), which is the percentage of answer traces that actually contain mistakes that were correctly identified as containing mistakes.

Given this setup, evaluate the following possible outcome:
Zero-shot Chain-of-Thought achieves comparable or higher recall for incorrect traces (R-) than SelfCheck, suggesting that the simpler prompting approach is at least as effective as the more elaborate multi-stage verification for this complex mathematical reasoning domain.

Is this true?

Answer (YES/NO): YES